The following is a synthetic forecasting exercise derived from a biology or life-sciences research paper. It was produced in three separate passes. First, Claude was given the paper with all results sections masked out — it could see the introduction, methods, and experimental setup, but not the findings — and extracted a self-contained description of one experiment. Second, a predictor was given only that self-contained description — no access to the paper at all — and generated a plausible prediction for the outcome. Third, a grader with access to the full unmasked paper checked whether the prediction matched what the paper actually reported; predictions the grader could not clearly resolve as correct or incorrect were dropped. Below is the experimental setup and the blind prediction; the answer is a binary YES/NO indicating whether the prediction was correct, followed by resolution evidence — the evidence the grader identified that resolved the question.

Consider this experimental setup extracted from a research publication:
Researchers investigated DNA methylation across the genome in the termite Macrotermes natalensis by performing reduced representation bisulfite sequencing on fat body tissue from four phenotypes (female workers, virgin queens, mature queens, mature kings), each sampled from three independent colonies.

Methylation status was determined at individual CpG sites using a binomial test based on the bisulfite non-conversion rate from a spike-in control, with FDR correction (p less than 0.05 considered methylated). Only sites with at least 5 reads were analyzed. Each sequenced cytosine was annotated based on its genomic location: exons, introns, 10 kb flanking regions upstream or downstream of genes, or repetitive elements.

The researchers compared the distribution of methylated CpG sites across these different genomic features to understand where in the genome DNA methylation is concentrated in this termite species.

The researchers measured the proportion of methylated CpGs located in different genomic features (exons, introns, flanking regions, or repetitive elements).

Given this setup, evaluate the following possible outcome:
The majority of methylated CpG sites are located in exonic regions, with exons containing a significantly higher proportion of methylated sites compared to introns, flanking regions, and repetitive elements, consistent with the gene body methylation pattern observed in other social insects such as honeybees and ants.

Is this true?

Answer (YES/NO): NO